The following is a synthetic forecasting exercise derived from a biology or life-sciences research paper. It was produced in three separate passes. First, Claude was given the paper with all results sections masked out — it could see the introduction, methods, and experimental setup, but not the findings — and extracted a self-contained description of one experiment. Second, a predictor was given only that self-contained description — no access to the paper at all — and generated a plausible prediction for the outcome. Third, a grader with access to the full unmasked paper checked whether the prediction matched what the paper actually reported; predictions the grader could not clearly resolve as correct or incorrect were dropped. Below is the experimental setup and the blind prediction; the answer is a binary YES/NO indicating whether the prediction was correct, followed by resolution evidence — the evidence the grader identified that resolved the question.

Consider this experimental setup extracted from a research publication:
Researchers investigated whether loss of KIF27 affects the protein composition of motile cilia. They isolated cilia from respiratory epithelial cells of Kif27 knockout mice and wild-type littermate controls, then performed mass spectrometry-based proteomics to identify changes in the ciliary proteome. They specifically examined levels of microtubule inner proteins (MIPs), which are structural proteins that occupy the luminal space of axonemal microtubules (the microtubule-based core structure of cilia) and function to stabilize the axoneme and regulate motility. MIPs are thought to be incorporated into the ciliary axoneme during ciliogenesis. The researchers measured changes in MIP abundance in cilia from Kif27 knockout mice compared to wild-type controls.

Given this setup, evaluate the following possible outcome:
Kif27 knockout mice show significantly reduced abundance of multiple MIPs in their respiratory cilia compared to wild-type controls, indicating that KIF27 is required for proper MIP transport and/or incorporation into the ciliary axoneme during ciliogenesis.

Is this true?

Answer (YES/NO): YES